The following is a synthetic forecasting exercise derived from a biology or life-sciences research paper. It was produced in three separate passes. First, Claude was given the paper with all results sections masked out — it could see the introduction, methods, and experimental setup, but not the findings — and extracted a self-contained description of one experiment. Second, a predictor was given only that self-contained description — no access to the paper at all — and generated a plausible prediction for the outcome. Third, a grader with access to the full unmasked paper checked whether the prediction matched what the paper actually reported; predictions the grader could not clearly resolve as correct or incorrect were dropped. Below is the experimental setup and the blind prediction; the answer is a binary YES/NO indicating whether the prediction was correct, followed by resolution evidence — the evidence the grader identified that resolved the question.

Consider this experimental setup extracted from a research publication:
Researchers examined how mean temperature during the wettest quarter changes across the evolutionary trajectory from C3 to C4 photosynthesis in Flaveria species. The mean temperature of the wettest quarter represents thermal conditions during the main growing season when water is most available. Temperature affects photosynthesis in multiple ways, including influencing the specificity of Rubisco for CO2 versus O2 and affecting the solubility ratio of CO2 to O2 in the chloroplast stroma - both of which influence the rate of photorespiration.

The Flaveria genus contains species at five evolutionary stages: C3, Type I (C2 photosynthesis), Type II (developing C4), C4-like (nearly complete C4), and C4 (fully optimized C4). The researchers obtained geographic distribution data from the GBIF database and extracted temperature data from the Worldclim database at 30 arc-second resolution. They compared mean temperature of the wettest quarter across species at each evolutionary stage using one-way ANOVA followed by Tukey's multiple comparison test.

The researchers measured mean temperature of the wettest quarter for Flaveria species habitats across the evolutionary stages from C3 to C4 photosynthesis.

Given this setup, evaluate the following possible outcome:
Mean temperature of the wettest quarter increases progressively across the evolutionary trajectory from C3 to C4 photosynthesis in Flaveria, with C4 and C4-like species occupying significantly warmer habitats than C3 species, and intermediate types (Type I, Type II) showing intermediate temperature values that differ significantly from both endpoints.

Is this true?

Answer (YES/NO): NO